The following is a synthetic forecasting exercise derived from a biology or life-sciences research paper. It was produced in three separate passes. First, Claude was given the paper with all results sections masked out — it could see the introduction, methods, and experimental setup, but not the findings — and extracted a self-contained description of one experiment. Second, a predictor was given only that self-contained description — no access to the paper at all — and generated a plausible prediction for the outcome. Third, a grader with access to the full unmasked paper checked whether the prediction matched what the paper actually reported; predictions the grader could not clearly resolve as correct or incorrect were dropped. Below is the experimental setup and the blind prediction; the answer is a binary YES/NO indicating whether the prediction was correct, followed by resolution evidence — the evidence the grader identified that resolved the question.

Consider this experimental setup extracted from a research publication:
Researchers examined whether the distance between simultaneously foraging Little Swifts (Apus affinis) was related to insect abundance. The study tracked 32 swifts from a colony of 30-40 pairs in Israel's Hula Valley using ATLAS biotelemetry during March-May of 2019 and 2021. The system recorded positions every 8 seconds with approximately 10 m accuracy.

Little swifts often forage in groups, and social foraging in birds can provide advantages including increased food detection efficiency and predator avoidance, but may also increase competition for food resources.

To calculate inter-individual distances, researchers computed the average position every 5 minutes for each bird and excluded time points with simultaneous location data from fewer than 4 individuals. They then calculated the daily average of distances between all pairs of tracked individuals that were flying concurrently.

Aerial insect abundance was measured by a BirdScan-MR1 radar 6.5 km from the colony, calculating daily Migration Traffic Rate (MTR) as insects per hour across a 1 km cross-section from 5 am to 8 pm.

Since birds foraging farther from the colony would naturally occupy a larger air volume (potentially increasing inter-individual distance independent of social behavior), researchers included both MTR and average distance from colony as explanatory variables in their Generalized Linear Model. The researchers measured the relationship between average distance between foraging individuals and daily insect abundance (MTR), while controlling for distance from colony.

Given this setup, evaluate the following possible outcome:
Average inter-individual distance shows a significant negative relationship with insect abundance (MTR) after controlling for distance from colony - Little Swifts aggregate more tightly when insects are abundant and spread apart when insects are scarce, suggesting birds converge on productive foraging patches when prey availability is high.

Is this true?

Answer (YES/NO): YES